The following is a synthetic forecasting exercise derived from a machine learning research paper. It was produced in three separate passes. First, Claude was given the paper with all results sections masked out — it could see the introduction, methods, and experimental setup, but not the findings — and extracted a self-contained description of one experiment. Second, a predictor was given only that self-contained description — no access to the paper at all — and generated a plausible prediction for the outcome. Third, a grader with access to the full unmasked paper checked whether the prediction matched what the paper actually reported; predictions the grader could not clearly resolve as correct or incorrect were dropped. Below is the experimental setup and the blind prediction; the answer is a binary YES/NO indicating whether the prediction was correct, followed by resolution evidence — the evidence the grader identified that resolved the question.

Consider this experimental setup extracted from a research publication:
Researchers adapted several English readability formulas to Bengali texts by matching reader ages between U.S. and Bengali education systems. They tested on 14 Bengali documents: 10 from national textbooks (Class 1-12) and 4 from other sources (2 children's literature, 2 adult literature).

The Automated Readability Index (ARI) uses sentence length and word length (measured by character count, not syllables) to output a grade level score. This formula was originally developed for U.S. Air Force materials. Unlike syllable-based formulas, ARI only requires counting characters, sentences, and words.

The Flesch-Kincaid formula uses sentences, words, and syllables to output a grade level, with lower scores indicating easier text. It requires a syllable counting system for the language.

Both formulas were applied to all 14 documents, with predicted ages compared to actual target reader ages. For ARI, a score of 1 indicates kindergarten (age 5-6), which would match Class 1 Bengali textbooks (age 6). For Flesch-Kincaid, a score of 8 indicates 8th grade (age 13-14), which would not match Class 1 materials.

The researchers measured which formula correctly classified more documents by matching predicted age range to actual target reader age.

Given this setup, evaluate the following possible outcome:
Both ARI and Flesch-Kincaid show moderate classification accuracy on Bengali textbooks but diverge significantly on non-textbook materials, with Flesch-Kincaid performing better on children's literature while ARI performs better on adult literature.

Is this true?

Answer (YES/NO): NO